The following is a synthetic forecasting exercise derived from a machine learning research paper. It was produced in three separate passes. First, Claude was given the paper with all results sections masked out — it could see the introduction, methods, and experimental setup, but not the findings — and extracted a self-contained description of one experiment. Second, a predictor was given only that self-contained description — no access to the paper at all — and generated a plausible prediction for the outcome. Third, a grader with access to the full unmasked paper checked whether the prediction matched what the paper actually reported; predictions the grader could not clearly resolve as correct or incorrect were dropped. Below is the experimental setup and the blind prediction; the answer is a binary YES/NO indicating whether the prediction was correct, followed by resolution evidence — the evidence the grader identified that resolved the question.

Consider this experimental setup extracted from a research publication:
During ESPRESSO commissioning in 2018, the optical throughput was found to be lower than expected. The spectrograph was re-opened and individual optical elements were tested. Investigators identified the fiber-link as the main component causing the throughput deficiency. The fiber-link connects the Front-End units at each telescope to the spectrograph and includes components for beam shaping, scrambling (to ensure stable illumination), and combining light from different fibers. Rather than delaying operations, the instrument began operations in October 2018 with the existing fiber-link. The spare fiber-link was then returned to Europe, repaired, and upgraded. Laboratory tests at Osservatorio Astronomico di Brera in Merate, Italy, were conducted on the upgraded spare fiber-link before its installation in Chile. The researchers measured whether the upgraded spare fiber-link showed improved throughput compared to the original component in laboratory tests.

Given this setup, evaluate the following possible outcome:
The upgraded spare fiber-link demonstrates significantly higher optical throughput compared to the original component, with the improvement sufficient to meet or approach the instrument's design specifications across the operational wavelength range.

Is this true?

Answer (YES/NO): YES